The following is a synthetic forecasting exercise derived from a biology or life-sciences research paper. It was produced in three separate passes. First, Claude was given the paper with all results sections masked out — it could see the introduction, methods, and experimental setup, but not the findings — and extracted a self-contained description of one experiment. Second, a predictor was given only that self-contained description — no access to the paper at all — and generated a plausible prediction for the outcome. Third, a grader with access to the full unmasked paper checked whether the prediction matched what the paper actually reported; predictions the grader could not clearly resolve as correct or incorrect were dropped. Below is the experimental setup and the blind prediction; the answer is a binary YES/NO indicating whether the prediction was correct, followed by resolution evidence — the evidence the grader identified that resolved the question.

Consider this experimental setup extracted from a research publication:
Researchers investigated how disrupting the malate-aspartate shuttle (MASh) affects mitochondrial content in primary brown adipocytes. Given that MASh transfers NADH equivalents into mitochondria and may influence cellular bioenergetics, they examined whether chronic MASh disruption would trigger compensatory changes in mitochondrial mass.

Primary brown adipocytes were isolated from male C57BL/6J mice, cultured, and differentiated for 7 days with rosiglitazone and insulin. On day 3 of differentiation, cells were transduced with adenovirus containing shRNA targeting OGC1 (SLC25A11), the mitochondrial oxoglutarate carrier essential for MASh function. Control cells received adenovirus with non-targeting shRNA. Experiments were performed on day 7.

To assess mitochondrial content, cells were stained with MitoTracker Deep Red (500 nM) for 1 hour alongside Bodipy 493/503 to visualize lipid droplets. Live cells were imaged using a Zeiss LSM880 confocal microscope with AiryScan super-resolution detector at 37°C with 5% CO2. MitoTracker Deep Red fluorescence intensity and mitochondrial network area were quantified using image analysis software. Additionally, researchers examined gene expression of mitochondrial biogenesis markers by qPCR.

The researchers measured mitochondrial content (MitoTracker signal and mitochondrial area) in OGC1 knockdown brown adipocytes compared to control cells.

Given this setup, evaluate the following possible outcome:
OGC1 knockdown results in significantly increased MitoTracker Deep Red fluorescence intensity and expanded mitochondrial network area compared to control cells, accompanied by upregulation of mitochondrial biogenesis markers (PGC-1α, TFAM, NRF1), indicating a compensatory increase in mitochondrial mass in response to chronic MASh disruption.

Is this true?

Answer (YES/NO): NO